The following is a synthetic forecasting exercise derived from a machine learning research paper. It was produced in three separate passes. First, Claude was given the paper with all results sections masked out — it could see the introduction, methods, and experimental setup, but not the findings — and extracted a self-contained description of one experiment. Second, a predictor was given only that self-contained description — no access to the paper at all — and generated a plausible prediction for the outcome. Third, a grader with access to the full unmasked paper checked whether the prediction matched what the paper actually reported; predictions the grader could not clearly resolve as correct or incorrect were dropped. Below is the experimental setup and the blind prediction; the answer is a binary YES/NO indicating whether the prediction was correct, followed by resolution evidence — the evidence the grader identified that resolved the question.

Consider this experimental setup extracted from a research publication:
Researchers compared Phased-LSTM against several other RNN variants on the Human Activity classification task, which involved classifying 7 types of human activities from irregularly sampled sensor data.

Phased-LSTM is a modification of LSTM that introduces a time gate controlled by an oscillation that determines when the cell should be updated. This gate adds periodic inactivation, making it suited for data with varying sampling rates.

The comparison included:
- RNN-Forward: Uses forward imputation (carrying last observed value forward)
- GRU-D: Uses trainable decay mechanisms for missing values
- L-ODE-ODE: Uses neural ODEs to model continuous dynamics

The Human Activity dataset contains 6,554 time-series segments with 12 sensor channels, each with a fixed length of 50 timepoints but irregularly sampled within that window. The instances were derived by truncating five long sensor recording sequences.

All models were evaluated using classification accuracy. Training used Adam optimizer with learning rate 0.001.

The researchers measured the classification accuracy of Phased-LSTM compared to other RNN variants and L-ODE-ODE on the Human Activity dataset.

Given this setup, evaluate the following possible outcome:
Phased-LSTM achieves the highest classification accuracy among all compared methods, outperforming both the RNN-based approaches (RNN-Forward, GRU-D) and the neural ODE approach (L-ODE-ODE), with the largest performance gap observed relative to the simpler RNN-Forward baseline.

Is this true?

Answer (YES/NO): NO